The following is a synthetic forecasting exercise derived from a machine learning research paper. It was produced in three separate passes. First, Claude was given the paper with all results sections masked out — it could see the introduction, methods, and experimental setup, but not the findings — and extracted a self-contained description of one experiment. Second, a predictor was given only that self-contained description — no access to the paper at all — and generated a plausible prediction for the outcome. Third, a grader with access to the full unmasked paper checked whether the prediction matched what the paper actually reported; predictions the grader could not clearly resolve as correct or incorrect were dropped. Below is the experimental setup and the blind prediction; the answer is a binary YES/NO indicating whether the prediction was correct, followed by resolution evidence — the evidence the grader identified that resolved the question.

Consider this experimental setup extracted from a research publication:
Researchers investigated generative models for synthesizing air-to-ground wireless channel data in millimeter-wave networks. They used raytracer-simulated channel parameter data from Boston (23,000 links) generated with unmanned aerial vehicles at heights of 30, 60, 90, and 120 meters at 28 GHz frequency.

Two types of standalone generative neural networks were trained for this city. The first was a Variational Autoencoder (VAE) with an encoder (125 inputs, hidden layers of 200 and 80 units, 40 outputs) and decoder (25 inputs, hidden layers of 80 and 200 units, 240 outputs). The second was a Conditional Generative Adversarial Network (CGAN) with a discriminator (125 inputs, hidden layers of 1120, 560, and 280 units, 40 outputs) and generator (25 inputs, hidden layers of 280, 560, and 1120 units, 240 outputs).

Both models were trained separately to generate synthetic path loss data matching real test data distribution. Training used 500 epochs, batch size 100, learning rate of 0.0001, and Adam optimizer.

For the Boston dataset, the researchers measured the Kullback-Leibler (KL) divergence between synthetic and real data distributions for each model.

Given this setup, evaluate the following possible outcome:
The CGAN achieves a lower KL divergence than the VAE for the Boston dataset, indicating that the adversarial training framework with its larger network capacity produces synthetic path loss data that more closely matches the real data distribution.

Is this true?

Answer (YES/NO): YES